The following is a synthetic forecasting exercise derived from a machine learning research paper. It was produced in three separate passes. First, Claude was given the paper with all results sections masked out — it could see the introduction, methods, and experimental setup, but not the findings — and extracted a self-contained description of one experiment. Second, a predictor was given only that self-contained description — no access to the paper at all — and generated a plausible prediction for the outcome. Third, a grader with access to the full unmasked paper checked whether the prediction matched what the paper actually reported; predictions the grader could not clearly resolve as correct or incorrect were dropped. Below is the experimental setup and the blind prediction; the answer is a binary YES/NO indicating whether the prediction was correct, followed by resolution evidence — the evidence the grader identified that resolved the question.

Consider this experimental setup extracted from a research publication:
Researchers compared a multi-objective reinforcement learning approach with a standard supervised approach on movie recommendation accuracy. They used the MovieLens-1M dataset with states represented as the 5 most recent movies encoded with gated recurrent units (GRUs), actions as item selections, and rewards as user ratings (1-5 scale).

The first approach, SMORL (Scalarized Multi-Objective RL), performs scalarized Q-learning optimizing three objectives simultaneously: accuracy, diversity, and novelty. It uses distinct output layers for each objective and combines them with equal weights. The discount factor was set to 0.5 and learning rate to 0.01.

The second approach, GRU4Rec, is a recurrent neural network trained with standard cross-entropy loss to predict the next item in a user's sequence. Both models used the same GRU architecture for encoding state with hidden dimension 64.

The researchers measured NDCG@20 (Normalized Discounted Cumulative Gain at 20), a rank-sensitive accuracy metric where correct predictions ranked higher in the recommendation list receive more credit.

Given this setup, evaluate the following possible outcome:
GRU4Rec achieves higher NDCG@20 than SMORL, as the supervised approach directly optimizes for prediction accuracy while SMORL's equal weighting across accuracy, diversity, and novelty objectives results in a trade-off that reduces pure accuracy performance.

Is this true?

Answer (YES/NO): YES